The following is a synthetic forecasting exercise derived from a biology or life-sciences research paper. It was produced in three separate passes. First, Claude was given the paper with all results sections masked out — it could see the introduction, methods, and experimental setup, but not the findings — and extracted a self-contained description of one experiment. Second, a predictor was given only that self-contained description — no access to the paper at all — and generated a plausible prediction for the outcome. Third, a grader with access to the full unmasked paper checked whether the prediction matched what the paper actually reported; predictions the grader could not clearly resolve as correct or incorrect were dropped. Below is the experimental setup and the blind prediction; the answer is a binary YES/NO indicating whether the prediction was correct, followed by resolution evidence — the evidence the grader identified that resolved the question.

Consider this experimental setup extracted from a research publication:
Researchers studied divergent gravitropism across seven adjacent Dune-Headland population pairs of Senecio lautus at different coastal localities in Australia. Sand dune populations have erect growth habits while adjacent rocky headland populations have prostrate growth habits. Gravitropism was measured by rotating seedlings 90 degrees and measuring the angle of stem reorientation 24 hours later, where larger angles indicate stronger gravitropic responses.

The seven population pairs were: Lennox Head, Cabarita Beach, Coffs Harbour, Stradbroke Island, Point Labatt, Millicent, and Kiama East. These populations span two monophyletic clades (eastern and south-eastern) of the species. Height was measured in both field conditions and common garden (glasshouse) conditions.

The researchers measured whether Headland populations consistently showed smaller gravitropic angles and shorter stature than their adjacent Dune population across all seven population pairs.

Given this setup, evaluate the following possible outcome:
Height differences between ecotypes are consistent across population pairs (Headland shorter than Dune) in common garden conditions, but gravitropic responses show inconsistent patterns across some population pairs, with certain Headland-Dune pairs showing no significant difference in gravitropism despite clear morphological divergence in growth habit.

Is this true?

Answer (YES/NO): NO